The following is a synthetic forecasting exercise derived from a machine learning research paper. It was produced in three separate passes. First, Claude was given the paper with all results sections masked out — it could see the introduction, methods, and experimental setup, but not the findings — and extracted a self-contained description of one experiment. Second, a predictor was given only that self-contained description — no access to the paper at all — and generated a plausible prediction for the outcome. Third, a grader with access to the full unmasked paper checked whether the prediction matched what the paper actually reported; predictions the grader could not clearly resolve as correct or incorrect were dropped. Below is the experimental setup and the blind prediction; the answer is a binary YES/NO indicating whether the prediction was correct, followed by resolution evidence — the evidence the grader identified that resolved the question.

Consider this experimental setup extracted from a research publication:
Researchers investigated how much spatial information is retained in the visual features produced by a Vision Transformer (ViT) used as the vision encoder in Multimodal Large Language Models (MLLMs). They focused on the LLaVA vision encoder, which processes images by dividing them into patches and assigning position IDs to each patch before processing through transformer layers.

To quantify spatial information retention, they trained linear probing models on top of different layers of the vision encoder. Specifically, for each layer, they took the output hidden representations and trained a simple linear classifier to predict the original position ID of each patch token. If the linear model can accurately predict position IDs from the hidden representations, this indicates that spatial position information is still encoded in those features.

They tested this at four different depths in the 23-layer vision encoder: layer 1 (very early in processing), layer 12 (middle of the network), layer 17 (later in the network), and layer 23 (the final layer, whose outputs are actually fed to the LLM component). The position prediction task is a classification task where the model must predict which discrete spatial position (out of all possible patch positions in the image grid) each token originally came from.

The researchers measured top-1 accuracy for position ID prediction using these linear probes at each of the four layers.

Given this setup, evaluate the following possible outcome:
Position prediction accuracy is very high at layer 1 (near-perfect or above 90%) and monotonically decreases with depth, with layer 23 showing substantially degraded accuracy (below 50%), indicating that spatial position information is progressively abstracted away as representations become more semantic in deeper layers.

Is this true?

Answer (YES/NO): YES